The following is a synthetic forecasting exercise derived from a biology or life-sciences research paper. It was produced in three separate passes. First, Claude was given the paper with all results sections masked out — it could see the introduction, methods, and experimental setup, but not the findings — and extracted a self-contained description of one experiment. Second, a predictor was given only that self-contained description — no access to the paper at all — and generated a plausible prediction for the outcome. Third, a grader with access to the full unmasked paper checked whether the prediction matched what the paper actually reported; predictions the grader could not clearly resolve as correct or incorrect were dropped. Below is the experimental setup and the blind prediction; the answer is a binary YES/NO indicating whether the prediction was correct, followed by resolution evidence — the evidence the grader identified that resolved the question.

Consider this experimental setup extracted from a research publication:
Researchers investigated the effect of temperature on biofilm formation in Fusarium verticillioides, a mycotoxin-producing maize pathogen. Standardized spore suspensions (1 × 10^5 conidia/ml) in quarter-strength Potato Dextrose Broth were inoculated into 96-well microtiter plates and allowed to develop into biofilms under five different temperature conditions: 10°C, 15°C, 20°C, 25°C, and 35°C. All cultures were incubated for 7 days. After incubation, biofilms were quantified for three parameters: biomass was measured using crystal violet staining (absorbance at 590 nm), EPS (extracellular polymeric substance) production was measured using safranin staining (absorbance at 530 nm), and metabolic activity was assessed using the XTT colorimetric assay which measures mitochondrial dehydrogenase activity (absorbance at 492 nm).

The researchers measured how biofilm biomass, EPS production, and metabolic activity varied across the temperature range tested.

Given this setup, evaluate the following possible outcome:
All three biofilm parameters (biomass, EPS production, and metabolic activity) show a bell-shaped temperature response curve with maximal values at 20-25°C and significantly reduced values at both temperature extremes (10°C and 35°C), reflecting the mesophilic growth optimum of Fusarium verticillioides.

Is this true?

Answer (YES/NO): NO